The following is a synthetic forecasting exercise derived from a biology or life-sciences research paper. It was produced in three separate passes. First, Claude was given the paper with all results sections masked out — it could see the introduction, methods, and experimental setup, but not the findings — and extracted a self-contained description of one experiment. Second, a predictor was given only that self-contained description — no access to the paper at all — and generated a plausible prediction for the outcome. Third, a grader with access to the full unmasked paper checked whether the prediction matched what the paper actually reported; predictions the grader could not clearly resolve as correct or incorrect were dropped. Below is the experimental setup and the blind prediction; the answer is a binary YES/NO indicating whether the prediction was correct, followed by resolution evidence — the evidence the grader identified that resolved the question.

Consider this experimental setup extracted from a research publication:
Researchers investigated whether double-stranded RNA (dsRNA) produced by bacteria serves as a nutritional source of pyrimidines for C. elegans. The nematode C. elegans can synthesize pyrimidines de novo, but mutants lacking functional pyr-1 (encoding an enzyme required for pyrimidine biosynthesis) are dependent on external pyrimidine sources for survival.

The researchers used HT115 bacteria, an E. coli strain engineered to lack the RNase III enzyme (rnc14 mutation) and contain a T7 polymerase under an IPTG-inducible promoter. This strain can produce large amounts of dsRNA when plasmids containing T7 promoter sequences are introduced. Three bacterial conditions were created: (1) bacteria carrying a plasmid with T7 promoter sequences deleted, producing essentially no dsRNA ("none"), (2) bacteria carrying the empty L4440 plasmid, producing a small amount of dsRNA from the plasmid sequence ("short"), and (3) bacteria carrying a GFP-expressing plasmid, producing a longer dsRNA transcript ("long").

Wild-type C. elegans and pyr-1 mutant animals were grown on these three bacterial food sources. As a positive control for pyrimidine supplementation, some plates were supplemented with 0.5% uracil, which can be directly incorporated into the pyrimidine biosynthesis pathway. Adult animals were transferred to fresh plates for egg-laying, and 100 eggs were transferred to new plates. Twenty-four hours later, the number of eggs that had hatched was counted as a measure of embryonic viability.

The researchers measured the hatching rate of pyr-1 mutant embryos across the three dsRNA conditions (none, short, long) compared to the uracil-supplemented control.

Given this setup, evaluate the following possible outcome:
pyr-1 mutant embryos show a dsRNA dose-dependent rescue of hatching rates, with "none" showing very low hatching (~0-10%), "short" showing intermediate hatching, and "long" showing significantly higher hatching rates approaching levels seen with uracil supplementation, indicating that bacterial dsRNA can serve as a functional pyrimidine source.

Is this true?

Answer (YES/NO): NO